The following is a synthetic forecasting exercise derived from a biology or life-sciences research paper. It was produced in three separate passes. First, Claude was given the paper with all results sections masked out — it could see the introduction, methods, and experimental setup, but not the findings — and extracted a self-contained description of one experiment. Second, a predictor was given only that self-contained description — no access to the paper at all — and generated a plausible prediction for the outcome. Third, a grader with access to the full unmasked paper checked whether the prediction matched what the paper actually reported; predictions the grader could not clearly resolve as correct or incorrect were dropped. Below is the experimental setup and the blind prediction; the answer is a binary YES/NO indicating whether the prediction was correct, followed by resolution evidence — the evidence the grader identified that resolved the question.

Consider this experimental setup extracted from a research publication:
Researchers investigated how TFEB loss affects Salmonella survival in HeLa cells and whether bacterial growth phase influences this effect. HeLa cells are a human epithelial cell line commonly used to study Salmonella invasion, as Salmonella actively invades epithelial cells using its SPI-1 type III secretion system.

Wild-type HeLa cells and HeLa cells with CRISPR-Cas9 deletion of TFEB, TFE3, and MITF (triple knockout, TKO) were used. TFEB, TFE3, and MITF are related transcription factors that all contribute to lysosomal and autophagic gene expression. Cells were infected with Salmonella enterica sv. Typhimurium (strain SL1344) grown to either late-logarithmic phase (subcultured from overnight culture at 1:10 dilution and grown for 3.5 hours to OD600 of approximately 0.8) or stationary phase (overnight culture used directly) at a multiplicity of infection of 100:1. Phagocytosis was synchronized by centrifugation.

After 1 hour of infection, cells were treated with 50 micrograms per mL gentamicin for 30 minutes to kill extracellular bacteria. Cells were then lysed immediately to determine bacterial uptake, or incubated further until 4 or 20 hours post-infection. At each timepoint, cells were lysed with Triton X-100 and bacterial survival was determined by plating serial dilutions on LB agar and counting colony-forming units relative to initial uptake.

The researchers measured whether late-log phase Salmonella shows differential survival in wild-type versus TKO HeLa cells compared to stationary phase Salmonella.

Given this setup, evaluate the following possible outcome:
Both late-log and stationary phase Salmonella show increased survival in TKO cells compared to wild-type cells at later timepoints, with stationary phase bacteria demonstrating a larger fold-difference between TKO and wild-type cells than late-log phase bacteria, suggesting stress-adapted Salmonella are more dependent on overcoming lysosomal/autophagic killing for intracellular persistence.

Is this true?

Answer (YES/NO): NO